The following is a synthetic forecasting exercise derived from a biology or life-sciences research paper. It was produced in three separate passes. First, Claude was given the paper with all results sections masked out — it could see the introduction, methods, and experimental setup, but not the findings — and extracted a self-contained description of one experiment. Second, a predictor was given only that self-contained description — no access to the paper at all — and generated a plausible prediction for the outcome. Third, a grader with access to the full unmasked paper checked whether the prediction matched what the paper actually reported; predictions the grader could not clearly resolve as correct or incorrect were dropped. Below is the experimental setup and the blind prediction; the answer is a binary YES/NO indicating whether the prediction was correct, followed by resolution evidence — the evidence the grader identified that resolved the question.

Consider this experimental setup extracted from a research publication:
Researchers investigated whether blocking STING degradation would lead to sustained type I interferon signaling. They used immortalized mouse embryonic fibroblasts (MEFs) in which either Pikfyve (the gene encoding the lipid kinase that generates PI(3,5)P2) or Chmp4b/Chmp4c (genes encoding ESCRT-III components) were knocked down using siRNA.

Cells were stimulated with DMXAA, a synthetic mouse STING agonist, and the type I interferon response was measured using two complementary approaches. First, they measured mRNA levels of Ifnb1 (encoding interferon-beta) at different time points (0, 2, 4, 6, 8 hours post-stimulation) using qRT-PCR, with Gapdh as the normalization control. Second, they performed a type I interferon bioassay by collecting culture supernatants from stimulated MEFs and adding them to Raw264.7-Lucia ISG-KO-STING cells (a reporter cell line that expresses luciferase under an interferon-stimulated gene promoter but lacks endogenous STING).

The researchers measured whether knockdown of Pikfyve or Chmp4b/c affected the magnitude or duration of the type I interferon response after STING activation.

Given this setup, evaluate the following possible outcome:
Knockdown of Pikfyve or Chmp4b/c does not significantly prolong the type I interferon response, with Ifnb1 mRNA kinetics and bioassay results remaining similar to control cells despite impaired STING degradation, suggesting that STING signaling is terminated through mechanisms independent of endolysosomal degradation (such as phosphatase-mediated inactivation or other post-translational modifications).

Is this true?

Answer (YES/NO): NO